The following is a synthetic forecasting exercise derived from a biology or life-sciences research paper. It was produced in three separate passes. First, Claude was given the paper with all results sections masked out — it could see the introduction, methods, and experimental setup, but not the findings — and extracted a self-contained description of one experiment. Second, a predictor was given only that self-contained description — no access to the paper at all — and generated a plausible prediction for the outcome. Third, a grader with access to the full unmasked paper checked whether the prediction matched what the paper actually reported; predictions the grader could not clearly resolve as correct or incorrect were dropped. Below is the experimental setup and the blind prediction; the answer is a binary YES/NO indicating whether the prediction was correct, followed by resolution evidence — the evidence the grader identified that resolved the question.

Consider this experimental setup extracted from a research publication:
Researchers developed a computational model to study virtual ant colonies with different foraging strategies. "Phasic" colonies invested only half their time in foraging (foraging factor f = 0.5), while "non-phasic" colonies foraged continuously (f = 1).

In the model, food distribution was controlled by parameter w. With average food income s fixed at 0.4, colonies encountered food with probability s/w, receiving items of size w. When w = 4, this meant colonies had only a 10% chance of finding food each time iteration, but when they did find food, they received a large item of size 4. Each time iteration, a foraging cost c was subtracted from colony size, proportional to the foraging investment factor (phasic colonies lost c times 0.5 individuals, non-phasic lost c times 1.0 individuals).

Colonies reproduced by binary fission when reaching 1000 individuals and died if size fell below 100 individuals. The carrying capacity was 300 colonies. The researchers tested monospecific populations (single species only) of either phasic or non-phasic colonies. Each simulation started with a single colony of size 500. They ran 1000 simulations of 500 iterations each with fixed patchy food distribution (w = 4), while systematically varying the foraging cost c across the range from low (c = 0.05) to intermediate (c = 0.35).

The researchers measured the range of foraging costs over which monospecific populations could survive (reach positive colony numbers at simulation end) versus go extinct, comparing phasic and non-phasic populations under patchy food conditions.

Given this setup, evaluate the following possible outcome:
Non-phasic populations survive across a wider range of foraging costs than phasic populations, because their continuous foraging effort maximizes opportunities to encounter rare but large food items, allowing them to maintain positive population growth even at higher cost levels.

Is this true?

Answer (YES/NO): NO